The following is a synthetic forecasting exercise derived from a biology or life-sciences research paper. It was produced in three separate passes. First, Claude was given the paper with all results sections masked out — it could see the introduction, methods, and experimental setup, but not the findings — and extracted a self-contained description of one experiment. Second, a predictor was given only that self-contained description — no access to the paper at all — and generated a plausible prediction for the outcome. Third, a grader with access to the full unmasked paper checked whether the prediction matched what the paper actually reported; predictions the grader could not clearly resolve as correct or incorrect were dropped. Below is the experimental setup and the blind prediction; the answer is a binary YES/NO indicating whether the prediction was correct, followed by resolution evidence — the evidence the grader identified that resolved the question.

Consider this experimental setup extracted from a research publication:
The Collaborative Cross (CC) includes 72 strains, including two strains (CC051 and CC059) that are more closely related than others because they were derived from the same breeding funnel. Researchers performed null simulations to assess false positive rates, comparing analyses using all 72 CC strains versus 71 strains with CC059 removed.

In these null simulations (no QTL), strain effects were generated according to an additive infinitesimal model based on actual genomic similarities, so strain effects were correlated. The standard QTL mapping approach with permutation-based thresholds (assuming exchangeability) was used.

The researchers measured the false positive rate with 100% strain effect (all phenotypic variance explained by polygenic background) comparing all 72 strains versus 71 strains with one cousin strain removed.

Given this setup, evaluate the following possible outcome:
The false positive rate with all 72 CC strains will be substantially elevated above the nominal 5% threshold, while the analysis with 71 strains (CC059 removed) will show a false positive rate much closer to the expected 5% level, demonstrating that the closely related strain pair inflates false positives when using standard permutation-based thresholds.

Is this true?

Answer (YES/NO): NO